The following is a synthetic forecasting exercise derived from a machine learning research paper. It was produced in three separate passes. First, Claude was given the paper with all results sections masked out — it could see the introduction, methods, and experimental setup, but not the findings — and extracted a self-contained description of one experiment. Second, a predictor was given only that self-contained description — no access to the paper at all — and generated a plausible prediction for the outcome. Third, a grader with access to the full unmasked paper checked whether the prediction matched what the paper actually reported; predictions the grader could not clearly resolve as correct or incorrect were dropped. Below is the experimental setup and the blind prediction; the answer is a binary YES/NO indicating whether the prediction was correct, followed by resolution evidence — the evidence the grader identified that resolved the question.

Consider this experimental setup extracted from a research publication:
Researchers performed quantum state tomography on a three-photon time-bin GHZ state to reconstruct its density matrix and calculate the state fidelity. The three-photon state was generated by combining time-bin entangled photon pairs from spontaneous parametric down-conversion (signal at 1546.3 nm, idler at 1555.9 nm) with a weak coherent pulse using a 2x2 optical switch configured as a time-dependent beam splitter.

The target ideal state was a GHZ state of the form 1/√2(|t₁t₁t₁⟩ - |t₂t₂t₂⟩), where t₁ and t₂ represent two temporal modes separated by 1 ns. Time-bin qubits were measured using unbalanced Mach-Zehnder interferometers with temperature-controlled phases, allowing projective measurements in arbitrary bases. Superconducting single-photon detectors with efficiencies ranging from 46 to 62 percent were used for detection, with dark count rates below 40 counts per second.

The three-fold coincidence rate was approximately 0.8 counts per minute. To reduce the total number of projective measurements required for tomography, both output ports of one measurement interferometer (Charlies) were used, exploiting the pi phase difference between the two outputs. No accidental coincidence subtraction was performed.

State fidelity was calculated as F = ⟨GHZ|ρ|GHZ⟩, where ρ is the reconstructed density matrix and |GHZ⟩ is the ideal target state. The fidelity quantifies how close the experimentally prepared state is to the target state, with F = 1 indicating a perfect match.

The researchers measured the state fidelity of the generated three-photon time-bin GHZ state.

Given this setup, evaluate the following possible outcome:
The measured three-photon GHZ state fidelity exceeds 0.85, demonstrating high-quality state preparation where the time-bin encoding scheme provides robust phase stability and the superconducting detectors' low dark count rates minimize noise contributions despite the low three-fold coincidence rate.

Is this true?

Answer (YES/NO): NO